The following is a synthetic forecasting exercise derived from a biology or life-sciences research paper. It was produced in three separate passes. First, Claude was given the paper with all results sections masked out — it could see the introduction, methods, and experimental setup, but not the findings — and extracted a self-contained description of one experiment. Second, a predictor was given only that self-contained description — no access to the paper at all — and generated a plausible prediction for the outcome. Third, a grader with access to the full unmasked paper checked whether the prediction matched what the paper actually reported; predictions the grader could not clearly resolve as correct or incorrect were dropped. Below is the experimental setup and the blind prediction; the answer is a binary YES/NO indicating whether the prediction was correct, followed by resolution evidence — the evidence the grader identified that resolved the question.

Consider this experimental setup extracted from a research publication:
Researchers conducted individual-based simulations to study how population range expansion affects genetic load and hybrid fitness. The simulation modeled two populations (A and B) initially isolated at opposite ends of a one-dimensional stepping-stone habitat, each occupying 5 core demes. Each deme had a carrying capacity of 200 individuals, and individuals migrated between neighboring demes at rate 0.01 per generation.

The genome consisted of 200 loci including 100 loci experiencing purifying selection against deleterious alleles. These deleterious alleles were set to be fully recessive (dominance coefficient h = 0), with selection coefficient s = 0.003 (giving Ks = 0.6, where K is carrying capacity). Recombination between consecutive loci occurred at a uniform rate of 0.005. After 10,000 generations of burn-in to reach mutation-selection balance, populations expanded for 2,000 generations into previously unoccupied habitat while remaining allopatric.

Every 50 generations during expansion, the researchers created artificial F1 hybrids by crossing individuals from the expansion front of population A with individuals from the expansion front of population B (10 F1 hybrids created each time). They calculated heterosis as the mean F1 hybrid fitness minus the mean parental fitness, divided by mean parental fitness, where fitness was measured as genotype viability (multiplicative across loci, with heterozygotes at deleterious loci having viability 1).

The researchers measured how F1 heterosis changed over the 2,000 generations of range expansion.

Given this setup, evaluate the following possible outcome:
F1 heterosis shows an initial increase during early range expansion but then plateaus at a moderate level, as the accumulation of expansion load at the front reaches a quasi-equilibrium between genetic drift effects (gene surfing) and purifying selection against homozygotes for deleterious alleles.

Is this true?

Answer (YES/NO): NO